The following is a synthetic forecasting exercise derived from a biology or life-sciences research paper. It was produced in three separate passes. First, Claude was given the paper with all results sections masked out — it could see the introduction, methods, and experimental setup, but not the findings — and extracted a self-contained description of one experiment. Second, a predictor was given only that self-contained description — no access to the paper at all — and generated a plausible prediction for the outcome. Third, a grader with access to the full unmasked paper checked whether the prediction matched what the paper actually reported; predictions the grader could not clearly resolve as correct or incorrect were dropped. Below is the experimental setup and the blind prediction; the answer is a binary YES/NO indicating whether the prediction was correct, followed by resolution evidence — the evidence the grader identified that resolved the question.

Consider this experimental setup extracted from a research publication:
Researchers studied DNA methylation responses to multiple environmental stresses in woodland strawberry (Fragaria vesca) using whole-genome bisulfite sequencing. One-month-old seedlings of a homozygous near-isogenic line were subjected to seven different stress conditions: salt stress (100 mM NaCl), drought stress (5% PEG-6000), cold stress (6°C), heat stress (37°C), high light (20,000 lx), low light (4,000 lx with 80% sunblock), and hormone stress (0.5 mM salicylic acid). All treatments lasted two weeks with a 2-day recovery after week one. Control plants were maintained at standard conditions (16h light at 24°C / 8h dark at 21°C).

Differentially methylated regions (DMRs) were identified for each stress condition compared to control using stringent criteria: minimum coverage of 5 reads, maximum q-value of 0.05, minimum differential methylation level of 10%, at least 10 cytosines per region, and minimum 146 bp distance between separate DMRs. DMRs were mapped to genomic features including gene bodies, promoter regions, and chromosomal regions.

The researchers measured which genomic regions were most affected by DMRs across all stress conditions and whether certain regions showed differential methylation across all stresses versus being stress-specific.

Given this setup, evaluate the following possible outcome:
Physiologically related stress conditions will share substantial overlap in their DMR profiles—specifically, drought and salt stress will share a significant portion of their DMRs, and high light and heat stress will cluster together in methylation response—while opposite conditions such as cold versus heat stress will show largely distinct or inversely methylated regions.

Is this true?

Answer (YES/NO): NO